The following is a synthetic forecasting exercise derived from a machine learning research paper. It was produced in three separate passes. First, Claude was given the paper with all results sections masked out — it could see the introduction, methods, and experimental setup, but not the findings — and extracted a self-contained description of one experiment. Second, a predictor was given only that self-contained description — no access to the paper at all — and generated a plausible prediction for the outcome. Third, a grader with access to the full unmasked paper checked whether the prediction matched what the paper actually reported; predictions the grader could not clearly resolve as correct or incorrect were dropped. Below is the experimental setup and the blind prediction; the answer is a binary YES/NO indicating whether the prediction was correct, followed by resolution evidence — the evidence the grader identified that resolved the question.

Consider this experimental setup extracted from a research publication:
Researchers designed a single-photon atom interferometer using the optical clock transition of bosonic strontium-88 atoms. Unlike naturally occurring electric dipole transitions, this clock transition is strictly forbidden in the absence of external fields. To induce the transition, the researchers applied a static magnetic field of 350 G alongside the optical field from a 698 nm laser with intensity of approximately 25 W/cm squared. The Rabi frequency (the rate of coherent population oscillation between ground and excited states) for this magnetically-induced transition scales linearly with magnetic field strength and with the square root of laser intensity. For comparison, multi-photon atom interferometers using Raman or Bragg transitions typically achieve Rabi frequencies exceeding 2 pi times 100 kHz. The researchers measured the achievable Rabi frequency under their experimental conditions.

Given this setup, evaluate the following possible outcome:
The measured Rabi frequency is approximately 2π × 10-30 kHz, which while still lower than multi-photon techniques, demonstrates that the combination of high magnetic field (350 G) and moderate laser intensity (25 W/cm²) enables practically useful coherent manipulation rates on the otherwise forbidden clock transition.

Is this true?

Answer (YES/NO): NO